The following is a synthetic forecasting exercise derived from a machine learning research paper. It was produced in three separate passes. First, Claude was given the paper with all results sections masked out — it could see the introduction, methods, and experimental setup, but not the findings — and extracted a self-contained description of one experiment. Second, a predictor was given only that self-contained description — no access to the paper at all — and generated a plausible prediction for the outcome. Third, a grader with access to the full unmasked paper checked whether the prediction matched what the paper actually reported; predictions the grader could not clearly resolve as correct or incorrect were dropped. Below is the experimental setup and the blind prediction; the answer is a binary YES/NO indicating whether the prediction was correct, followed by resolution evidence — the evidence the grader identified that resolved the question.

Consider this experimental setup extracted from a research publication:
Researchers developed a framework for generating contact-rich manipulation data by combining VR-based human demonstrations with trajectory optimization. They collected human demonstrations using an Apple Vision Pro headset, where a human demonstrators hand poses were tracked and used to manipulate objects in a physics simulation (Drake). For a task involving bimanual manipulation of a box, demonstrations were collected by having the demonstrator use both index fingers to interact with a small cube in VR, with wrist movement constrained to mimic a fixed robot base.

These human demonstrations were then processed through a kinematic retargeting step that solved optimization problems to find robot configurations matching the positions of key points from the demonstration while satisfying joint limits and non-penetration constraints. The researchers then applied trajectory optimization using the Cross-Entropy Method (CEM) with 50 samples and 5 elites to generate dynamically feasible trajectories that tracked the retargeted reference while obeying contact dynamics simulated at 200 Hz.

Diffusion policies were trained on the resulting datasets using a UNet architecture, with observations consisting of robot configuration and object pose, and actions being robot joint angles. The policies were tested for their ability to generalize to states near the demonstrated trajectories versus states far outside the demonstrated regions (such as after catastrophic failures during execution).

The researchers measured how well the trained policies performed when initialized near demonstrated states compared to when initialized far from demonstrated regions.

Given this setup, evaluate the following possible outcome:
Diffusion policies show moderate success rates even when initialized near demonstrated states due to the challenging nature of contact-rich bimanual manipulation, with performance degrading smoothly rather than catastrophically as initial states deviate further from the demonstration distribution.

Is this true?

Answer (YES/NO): NO